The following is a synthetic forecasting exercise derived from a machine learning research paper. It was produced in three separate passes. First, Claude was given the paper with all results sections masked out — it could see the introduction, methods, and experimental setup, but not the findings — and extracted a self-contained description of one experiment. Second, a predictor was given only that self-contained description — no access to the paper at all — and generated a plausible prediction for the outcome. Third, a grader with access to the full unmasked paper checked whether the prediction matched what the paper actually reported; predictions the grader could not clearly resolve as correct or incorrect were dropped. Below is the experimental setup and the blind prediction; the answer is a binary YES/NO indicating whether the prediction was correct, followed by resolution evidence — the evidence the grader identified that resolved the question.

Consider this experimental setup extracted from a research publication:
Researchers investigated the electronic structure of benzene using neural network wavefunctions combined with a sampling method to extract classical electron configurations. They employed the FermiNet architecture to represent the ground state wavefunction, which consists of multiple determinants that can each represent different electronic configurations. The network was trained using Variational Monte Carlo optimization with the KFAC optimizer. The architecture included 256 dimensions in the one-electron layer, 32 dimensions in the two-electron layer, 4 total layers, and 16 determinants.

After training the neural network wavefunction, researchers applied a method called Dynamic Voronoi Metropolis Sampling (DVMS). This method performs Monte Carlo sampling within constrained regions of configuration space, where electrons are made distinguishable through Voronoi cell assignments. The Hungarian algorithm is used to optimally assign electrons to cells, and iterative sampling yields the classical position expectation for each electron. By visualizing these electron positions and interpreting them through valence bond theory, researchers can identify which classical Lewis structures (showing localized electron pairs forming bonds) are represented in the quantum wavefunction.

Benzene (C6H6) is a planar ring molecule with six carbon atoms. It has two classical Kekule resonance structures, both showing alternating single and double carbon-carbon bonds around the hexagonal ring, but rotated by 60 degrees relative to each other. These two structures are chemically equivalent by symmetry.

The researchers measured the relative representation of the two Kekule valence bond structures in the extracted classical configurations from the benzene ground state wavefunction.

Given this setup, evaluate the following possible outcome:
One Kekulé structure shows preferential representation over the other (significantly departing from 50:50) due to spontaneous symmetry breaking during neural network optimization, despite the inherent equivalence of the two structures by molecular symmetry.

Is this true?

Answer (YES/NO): NO